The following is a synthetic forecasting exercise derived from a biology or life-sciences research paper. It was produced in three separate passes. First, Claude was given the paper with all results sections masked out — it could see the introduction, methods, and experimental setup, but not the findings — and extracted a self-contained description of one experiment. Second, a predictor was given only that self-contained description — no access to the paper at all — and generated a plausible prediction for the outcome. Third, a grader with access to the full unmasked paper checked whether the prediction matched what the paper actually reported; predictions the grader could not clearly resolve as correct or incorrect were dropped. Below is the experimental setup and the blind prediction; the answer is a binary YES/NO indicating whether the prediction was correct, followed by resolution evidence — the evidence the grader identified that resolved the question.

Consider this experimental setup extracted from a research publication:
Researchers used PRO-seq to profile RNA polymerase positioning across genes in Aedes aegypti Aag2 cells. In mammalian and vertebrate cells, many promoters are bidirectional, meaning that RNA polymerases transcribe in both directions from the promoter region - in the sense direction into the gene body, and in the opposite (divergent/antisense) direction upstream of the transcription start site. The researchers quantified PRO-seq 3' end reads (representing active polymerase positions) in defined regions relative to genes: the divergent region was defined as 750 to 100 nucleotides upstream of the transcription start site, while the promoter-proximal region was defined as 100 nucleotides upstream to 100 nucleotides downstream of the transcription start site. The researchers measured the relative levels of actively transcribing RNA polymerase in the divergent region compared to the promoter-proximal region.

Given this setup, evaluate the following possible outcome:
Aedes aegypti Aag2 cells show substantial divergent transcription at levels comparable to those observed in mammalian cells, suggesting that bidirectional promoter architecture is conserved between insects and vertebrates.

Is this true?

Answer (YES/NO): NO